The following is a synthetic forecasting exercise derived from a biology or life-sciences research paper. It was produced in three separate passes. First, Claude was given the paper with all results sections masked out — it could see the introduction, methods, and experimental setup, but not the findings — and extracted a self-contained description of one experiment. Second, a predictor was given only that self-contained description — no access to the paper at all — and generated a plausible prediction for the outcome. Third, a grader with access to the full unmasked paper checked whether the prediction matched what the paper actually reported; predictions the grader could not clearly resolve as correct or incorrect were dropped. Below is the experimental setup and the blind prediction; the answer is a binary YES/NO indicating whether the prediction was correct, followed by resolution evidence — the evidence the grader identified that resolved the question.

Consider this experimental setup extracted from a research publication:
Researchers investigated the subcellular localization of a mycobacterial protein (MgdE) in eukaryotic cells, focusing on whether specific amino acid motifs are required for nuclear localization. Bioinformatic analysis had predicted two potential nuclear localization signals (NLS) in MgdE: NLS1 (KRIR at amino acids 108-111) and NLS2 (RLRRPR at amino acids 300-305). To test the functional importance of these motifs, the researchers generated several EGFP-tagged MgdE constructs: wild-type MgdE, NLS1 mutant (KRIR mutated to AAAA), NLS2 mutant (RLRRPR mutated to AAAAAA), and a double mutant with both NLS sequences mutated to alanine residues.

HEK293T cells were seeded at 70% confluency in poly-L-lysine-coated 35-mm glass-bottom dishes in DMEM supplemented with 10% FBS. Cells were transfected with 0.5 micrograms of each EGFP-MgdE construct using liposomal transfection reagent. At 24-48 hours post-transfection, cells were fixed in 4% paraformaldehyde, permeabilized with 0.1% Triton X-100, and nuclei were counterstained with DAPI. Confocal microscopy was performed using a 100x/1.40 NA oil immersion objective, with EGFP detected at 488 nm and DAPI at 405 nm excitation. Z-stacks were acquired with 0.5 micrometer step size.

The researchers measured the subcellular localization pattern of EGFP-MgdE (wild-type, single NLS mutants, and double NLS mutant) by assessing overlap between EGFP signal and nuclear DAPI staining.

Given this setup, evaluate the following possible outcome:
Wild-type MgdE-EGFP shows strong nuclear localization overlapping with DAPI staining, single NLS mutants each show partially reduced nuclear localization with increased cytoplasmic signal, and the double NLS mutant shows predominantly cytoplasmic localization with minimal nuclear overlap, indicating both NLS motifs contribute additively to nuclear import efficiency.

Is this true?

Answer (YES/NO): YES